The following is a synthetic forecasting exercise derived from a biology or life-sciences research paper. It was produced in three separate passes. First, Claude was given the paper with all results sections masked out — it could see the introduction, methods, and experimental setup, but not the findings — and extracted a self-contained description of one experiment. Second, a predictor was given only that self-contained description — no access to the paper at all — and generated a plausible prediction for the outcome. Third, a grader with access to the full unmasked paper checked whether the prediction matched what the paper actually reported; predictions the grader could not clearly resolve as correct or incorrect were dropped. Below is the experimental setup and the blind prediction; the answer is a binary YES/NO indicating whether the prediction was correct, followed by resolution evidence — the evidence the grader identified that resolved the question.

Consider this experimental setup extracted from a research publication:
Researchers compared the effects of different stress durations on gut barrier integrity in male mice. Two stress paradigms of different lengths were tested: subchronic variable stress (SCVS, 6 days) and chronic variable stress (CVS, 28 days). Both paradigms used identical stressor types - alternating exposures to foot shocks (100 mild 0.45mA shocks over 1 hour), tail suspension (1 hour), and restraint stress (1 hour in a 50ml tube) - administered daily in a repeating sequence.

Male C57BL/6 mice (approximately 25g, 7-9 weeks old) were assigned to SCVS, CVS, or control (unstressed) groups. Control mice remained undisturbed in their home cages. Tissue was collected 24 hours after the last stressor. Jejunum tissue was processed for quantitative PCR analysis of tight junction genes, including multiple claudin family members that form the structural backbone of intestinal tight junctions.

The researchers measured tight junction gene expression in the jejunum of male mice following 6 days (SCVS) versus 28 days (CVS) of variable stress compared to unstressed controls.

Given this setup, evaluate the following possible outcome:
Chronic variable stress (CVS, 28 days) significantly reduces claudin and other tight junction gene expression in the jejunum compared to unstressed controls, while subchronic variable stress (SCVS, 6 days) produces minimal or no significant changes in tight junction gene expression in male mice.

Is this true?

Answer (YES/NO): YES